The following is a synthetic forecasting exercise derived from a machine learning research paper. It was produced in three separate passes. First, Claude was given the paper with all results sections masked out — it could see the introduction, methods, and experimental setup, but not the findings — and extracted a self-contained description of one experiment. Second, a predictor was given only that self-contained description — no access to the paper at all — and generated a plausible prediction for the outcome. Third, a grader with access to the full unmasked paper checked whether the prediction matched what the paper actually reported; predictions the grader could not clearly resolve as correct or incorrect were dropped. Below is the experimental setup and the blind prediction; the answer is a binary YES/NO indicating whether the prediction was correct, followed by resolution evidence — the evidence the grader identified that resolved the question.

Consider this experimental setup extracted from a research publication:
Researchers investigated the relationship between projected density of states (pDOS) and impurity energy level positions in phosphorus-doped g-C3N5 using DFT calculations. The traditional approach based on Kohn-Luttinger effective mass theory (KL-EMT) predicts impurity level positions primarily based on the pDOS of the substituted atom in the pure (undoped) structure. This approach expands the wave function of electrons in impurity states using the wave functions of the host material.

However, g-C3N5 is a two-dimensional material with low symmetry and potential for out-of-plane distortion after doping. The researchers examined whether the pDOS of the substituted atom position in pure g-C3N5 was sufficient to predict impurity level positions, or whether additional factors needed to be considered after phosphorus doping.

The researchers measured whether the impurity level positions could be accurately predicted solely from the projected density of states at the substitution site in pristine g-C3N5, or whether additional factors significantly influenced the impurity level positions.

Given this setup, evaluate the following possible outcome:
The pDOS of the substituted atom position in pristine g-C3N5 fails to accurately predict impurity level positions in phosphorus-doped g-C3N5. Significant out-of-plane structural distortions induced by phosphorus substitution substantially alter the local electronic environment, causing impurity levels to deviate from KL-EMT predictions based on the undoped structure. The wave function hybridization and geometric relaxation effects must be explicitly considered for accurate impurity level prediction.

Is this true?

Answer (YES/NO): NO